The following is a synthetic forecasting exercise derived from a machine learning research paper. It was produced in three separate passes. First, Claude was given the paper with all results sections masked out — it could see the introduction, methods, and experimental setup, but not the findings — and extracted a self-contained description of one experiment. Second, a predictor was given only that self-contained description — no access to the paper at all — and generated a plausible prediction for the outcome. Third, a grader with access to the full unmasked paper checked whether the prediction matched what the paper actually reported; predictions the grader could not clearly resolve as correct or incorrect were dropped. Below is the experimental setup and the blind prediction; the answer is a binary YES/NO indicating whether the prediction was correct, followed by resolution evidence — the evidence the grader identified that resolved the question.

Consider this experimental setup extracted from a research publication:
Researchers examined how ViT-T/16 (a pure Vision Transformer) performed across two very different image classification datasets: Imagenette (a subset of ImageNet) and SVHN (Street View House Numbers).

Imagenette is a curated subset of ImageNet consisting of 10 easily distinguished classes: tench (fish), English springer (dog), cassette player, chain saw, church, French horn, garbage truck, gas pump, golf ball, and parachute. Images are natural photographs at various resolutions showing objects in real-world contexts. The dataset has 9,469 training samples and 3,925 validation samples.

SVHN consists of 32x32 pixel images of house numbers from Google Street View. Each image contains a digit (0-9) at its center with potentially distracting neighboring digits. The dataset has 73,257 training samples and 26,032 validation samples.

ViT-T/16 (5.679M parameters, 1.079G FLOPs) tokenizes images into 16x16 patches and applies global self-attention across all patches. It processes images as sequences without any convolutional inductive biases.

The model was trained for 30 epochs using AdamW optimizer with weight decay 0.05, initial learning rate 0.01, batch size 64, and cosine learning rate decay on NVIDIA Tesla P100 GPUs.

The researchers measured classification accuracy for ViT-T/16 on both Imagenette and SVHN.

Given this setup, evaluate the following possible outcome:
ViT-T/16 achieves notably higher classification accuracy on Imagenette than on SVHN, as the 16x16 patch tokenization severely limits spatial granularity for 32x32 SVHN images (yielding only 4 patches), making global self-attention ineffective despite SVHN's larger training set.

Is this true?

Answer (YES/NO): YES